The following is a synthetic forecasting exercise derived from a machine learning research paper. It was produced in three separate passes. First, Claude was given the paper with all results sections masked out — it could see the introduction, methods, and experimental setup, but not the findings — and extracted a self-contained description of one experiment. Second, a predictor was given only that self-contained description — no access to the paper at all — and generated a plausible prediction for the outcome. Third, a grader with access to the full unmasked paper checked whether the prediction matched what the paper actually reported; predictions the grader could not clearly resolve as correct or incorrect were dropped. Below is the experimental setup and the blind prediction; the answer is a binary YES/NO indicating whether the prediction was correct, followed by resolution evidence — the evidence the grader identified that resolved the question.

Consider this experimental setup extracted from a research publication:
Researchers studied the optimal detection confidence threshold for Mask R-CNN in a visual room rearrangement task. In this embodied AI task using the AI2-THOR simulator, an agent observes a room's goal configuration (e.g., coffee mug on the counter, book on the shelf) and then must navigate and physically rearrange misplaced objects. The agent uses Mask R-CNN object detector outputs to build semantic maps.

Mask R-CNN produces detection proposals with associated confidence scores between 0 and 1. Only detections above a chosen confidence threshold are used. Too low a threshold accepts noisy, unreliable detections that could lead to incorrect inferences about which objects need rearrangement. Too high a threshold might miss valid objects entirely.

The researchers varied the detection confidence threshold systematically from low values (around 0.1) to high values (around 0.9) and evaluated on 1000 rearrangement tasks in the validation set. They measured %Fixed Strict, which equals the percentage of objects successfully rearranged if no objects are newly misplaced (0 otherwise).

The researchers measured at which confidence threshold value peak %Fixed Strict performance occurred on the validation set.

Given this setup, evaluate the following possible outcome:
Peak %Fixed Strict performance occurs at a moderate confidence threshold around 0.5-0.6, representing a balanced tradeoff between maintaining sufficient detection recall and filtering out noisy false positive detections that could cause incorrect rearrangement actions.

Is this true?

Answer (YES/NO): NO